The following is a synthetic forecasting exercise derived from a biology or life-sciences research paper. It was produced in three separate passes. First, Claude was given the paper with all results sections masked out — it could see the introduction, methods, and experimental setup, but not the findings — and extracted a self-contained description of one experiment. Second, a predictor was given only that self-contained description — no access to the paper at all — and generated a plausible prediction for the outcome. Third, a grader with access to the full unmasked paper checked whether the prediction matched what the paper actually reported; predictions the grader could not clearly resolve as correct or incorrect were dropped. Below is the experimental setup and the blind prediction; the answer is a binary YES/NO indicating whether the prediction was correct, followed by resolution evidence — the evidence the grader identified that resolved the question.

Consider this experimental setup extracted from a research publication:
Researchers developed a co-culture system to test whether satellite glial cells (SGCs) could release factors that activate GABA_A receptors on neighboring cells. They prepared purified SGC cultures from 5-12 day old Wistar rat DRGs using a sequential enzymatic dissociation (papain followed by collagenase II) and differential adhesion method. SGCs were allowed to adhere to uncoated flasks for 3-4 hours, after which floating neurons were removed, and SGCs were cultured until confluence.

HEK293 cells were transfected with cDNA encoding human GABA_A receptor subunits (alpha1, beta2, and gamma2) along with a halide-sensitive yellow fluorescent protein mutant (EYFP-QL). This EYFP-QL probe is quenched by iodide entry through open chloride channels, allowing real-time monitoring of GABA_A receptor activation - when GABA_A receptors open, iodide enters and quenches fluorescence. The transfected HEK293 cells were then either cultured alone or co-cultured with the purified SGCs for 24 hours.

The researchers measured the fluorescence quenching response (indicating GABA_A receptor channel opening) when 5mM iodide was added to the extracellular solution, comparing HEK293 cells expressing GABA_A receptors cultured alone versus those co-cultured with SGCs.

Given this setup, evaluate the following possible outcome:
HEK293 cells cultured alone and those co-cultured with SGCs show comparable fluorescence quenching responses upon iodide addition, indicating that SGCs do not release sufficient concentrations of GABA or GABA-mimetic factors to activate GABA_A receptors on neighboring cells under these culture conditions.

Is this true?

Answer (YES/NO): NO